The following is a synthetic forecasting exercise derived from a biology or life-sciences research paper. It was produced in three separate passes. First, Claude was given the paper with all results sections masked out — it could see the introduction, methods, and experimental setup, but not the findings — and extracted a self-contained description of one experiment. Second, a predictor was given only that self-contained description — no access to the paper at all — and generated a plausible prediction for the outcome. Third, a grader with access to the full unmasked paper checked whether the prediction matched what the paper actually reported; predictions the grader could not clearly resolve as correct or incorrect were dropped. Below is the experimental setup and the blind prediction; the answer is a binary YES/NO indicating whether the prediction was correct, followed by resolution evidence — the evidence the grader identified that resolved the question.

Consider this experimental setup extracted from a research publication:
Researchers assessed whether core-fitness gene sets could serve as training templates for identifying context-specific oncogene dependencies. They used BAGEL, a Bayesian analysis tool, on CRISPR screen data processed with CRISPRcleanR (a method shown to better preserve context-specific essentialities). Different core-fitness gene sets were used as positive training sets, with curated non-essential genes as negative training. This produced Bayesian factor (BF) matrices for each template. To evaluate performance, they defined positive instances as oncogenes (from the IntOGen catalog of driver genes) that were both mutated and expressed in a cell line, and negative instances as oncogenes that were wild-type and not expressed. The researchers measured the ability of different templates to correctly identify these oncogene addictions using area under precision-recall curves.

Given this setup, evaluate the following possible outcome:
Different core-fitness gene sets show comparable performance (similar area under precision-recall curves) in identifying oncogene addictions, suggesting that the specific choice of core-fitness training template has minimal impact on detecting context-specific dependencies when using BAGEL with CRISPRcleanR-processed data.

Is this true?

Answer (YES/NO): NO